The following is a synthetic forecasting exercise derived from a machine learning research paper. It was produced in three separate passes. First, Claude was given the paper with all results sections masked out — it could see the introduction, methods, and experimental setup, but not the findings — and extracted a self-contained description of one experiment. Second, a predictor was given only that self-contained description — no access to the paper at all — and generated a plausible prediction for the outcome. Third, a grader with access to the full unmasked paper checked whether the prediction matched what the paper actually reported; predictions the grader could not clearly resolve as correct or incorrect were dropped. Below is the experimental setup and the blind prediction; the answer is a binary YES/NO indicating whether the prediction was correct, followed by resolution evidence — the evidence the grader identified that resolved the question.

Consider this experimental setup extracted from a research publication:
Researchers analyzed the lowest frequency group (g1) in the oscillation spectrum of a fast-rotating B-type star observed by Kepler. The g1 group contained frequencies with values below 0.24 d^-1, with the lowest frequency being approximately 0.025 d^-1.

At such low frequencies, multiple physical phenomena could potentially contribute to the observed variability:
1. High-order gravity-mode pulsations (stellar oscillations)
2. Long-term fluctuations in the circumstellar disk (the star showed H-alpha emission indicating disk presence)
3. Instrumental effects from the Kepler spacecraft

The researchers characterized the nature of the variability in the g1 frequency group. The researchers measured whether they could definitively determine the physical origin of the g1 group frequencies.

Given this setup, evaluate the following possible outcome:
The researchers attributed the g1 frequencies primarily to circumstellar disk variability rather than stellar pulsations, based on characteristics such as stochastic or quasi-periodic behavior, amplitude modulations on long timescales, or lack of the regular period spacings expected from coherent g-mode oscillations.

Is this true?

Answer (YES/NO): NO